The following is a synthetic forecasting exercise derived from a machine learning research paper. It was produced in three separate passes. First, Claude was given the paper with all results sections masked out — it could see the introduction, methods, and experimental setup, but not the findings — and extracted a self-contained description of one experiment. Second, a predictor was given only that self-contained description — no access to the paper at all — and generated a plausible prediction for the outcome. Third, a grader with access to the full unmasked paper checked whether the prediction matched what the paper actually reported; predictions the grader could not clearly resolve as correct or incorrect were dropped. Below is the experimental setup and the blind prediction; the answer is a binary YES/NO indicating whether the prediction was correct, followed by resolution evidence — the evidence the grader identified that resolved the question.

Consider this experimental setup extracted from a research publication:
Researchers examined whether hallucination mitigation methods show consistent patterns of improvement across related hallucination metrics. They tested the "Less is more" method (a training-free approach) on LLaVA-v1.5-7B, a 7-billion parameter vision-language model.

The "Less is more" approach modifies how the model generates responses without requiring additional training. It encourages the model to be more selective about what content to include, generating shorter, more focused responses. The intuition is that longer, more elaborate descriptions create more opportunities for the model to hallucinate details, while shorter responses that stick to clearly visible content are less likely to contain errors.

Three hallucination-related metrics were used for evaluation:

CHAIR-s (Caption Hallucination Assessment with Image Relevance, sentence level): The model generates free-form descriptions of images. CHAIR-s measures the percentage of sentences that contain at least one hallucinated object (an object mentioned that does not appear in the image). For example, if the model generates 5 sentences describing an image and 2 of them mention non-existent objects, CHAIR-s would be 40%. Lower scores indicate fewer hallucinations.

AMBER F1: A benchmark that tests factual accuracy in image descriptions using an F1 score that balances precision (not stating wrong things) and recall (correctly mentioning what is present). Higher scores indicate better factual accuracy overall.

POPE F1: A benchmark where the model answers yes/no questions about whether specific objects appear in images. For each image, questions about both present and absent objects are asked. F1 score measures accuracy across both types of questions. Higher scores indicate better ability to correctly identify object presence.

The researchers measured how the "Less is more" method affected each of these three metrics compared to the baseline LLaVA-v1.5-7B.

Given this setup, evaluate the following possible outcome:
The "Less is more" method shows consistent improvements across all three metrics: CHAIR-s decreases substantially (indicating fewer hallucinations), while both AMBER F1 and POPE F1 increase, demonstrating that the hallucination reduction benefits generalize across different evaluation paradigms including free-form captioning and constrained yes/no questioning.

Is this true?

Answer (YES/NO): YES